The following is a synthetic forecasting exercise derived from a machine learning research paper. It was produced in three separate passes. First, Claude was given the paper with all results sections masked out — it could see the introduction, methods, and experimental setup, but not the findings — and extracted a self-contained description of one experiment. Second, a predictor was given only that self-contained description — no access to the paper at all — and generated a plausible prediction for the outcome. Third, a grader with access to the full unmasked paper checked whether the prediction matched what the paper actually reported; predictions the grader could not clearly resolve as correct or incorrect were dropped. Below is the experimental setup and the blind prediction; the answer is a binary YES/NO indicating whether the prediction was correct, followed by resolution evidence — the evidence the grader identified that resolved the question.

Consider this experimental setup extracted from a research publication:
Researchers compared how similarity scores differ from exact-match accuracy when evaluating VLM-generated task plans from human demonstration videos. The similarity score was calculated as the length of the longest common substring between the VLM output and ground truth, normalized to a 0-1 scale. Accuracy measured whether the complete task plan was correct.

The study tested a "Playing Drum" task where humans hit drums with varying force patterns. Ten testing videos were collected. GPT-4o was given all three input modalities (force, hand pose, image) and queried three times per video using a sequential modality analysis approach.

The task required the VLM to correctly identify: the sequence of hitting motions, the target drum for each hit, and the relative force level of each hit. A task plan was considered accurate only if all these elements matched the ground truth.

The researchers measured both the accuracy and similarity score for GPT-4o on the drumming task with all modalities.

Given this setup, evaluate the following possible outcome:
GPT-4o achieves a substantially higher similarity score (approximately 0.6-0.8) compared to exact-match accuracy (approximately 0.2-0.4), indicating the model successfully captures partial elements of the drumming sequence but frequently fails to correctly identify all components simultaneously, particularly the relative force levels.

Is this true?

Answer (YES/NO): NO